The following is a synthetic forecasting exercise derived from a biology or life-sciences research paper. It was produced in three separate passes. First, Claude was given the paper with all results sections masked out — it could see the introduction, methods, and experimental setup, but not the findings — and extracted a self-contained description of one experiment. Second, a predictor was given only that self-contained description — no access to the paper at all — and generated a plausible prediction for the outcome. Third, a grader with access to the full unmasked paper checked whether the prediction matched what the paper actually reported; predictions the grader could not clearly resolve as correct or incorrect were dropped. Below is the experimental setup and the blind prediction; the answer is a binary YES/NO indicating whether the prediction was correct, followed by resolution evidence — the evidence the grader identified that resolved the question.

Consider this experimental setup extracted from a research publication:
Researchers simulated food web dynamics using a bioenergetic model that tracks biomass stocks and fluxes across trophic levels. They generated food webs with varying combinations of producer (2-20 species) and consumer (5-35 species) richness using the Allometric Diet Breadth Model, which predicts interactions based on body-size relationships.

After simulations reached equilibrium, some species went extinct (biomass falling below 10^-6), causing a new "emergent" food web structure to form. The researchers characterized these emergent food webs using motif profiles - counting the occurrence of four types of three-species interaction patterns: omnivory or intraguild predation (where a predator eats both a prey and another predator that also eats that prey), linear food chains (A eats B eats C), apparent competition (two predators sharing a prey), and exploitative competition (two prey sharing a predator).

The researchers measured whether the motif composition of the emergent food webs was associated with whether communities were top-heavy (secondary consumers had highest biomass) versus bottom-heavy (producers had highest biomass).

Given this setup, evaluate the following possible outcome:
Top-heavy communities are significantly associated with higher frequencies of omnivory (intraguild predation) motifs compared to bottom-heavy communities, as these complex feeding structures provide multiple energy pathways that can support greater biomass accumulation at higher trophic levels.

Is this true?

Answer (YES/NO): YES